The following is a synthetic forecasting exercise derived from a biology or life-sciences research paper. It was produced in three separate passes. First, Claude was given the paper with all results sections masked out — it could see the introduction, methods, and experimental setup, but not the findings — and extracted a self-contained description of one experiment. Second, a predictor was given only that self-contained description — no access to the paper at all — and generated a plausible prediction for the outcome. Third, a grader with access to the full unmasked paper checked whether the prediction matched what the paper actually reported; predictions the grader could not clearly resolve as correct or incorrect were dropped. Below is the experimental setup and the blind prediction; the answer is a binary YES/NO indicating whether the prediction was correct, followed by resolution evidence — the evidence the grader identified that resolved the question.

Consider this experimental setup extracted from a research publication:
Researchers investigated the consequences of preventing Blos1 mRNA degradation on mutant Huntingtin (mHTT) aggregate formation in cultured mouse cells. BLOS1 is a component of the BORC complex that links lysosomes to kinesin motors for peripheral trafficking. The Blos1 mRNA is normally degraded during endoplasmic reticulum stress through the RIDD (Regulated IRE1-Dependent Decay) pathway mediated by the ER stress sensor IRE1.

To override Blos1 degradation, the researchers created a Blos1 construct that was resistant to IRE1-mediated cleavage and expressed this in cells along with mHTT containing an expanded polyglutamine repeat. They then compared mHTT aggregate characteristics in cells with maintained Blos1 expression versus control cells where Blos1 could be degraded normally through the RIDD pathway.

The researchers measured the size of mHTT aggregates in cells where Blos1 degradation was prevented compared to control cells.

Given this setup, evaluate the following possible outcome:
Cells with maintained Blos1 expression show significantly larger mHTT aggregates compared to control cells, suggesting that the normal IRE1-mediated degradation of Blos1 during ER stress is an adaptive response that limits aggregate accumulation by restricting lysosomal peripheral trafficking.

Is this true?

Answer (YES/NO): YES